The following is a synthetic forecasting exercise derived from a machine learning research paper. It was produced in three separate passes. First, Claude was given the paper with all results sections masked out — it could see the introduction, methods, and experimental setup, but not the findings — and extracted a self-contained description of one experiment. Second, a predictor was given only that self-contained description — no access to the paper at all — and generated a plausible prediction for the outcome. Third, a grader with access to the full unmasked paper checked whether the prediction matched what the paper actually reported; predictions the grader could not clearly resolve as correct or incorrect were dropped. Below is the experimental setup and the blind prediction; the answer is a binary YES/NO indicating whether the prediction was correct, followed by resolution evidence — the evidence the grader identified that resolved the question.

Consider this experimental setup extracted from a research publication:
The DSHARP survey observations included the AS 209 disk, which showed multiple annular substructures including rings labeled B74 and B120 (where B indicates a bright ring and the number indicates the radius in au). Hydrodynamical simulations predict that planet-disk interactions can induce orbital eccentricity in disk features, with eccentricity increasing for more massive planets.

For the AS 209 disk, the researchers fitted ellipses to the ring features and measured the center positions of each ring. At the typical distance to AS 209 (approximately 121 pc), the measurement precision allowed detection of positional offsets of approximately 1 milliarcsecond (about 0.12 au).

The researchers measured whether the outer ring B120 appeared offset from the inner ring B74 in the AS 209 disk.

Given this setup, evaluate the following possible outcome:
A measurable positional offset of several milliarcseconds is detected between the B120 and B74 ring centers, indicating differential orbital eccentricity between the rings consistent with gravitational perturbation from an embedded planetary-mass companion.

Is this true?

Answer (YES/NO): NO